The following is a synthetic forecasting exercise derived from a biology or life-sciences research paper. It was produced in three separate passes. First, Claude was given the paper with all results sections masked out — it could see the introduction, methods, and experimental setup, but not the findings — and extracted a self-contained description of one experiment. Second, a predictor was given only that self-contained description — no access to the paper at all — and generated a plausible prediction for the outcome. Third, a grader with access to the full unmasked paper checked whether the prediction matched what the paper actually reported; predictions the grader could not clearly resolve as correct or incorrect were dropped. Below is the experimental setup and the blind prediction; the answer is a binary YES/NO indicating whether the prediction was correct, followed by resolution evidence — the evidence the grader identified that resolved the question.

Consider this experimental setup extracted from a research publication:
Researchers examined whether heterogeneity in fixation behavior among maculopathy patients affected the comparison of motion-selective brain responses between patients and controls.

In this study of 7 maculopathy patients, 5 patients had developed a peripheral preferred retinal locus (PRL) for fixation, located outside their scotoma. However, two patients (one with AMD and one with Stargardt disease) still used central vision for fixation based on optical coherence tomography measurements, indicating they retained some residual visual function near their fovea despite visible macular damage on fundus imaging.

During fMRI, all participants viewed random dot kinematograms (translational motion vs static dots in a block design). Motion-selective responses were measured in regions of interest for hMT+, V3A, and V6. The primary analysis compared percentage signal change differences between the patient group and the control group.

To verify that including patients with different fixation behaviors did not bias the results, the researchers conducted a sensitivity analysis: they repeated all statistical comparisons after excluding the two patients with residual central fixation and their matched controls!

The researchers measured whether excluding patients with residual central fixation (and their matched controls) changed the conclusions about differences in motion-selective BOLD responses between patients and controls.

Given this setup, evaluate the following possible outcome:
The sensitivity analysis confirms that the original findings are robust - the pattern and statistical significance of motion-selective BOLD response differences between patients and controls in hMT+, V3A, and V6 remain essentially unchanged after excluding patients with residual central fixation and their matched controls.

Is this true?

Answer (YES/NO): YES